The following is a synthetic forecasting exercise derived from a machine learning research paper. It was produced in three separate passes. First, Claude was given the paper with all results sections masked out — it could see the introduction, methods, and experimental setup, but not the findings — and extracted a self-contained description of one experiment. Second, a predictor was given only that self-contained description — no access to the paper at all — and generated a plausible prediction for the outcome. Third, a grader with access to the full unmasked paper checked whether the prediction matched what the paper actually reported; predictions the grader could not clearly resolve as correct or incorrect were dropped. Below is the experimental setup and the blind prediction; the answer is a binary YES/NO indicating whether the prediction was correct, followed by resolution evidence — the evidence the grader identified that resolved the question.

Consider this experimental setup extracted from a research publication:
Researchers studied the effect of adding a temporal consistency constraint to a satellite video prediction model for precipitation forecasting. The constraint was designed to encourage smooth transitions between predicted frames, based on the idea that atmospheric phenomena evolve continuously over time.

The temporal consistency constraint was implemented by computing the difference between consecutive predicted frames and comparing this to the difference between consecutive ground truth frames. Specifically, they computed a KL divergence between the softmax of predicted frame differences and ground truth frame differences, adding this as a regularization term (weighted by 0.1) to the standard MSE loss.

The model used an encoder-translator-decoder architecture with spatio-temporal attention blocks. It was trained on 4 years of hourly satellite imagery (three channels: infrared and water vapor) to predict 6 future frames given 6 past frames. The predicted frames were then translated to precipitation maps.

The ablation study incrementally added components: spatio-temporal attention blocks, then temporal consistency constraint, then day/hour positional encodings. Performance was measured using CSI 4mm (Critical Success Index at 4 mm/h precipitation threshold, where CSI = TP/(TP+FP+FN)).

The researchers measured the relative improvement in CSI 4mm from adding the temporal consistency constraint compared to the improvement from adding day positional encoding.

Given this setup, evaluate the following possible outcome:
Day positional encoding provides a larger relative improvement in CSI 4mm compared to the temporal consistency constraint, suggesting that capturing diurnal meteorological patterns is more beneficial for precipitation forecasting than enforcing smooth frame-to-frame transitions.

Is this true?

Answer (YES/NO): YES